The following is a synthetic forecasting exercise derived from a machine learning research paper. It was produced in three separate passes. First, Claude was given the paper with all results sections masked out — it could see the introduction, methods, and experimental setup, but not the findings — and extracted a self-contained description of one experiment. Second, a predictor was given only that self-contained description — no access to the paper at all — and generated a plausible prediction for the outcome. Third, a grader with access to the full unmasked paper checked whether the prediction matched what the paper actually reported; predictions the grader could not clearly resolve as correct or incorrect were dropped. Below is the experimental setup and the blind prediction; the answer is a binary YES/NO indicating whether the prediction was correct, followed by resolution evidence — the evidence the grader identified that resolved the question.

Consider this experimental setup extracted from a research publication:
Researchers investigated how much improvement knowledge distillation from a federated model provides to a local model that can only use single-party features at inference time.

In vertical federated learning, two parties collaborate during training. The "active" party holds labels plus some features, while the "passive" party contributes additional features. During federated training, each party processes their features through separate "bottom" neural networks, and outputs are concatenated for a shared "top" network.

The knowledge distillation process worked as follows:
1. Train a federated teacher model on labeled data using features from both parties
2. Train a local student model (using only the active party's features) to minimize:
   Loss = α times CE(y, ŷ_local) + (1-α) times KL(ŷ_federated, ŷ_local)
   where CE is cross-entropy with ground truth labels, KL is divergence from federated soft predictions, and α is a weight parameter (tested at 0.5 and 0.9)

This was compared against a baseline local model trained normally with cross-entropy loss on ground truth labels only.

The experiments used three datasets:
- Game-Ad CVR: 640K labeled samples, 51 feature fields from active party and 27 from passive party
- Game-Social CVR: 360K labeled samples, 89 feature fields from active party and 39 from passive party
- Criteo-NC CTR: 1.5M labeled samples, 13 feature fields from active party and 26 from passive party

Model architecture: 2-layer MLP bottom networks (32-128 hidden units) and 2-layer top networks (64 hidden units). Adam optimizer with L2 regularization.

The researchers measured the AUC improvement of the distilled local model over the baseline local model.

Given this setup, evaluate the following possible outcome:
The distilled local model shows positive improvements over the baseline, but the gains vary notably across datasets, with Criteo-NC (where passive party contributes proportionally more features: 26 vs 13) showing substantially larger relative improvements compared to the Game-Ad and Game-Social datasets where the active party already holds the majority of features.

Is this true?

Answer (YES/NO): NO